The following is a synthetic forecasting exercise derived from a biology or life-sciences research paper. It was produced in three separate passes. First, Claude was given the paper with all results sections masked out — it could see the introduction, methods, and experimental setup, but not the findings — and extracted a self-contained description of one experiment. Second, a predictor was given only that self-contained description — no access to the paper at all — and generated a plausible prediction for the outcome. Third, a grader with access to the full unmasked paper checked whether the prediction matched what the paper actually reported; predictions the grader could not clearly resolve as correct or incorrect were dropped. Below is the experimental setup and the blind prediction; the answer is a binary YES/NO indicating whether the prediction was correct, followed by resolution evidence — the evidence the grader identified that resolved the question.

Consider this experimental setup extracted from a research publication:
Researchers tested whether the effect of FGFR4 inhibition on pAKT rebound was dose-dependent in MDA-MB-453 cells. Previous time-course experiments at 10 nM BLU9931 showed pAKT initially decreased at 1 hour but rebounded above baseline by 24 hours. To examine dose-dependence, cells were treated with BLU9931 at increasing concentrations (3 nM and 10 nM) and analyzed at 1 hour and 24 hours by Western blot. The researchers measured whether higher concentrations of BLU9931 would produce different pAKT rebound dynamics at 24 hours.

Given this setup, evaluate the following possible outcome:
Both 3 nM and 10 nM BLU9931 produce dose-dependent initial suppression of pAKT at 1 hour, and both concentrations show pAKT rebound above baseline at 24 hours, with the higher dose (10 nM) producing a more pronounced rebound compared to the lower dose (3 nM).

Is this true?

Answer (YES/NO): YES